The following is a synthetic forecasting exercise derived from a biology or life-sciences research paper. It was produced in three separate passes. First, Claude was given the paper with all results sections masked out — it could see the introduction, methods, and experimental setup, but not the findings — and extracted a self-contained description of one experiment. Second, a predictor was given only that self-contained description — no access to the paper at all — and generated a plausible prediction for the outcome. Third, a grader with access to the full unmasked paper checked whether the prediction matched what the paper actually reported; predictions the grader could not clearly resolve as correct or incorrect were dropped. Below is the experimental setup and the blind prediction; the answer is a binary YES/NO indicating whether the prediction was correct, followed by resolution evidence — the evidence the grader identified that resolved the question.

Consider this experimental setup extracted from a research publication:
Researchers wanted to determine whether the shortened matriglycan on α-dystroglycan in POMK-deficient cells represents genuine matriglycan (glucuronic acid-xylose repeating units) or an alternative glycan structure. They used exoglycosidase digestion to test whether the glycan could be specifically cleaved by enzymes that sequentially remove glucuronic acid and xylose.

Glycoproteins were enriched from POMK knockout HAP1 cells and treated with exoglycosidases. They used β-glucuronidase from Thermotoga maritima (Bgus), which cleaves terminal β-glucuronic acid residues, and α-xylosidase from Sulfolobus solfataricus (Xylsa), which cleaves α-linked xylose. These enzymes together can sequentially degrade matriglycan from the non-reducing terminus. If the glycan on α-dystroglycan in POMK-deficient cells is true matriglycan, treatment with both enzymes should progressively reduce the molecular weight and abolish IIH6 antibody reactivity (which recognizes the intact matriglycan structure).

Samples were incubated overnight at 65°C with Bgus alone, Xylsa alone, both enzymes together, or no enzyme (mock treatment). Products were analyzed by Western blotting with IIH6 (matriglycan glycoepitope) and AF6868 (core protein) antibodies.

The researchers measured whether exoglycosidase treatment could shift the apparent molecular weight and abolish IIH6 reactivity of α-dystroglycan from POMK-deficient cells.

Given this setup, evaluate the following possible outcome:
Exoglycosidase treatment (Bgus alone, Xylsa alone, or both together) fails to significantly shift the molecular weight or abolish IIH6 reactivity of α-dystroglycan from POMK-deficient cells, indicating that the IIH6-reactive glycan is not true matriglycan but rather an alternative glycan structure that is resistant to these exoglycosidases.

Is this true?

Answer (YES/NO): NO